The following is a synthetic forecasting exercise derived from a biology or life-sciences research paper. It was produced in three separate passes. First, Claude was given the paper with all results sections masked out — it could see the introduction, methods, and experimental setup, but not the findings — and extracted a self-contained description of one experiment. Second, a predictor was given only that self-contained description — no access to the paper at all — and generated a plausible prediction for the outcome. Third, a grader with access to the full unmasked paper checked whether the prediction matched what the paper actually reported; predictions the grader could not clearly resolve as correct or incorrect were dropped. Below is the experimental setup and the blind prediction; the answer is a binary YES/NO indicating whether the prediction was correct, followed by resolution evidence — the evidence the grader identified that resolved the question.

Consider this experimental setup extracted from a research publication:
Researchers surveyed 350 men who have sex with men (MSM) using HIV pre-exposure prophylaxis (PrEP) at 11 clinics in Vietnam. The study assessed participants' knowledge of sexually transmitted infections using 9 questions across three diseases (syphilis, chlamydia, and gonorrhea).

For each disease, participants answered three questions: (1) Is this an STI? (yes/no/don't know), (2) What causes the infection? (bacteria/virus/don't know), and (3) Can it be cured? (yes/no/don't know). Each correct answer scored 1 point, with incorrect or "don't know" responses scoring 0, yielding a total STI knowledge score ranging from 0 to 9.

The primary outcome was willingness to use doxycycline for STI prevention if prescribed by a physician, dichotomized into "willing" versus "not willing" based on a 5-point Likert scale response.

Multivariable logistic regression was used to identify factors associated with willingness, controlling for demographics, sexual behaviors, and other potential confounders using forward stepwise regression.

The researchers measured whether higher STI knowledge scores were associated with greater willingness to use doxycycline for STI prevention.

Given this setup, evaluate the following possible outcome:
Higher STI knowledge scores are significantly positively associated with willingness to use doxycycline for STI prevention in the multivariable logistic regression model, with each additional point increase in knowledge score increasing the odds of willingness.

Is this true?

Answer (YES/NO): NO